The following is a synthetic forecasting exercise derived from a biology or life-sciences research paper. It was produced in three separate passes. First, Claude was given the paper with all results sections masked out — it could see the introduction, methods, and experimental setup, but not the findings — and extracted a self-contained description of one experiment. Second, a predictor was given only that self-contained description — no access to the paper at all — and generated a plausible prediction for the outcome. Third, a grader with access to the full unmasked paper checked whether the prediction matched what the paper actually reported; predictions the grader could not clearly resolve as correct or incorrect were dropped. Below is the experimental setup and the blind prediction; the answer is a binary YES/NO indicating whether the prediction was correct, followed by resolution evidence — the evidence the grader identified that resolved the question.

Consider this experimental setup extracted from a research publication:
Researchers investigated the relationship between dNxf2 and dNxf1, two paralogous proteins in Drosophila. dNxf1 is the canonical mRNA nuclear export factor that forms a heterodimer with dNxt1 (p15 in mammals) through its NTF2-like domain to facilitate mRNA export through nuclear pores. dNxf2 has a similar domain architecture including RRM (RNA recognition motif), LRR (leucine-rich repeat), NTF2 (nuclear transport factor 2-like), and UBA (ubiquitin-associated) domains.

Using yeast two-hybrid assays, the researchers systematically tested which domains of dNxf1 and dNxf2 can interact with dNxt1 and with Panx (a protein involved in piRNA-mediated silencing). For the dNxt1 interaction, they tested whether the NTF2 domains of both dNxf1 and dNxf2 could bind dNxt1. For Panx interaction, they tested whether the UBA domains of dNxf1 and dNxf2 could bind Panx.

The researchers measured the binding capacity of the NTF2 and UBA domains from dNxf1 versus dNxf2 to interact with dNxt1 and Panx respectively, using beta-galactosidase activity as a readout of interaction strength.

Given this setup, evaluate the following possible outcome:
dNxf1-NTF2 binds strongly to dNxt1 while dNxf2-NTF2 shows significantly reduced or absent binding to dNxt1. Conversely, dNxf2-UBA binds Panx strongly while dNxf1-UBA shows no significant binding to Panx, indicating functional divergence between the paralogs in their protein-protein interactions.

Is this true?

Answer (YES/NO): NO